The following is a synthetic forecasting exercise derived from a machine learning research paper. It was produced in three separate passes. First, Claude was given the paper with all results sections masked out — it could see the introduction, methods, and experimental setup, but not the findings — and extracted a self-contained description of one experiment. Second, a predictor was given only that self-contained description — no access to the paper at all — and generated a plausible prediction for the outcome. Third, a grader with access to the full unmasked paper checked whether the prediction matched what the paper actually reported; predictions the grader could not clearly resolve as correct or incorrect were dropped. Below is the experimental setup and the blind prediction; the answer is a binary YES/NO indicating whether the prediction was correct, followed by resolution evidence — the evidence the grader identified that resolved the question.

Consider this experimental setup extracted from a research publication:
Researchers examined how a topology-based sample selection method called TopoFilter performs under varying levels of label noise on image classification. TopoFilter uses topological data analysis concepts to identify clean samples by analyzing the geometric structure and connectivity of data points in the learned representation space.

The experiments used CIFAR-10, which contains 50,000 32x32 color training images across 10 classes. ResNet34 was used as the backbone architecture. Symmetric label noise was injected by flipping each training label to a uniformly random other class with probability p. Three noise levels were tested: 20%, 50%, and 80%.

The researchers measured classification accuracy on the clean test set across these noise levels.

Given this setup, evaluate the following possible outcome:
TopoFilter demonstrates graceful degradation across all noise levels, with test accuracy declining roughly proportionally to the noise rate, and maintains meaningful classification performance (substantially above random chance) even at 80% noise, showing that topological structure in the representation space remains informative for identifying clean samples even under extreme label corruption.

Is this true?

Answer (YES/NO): NO